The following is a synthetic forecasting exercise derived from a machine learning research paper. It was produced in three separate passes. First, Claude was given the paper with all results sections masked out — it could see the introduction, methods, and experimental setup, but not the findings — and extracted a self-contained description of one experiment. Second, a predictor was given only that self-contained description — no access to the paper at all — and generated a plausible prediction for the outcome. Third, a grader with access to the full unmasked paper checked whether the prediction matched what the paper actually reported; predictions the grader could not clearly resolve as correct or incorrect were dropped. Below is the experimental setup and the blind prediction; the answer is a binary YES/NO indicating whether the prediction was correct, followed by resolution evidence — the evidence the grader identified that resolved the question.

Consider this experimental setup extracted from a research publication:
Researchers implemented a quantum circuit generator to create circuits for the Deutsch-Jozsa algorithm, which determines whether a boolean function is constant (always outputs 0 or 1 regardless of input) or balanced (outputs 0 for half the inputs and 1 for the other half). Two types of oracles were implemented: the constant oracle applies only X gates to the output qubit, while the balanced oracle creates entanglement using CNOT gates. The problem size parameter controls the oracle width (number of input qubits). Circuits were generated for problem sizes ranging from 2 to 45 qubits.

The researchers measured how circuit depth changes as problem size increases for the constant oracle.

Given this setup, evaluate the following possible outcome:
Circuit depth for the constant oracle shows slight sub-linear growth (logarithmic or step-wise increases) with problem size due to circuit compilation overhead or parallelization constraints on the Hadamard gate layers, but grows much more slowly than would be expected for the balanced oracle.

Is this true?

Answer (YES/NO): NO